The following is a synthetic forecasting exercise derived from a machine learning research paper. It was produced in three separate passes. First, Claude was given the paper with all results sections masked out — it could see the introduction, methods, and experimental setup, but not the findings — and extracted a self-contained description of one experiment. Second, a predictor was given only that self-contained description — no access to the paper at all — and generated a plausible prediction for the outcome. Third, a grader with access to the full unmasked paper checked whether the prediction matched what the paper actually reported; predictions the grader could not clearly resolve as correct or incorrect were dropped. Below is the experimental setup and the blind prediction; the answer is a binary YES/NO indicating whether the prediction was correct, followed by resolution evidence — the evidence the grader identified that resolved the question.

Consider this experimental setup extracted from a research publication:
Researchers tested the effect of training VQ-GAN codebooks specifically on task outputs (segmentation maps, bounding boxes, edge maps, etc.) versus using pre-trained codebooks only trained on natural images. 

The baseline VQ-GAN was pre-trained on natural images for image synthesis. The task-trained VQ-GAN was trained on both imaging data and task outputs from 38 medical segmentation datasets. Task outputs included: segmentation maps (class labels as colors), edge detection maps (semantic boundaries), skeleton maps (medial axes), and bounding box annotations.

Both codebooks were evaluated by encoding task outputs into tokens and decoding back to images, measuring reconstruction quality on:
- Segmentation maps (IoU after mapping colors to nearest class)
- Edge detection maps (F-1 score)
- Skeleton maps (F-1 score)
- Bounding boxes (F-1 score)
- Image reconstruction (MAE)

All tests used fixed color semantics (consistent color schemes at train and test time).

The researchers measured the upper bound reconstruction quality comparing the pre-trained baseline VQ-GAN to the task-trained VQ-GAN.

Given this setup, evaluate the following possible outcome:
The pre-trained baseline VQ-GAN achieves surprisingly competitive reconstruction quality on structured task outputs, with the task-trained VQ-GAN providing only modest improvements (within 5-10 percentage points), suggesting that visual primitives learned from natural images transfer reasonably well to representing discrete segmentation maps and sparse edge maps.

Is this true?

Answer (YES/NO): NO